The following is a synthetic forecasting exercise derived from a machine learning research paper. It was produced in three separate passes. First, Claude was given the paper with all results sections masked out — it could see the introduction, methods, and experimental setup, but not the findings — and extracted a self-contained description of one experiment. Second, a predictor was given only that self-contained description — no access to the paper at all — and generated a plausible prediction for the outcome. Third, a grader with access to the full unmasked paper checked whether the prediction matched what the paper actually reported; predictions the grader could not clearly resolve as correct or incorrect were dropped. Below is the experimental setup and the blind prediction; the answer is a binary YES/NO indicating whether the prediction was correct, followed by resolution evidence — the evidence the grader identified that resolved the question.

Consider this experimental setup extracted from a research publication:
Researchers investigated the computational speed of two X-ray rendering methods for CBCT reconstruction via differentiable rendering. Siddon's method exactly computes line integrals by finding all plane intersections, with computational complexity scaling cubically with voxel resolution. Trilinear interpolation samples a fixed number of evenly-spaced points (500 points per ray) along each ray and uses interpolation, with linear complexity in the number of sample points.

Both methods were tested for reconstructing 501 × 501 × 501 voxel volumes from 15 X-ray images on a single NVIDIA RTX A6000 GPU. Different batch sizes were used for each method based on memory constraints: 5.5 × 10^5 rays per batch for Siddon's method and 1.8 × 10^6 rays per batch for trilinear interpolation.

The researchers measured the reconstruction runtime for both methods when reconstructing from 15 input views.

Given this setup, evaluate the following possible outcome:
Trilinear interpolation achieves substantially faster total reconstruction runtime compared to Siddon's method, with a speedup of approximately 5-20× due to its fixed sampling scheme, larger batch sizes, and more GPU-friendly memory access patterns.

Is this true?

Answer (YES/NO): NO